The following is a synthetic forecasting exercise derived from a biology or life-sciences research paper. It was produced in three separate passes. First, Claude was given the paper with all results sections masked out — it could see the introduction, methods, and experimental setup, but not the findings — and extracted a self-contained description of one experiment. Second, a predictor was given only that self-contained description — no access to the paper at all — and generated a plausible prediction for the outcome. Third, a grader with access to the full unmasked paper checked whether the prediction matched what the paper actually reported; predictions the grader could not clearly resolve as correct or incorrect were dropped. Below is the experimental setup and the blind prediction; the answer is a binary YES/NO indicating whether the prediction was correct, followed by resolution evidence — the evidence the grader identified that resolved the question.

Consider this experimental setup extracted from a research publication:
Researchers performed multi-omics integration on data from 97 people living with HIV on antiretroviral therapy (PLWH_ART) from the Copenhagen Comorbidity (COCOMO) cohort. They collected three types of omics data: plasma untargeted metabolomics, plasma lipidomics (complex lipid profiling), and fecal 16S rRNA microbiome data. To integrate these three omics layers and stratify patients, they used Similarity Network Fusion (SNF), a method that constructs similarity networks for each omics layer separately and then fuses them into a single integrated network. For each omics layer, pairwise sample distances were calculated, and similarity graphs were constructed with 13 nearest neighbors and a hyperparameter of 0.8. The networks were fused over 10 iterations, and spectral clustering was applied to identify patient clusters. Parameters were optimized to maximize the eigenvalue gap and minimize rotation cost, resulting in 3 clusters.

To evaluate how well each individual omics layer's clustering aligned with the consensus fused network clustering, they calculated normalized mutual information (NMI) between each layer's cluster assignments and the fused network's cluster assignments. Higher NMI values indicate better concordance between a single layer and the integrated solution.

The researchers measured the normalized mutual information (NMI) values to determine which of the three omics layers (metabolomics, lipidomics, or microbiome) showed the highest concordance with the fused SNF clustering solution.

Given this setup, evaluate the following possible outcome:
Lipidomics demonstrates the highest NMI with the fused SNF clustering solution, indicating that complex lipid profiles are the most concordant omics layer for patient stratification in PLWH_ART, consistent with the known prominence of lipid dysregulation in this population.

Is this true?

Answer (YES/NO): YES